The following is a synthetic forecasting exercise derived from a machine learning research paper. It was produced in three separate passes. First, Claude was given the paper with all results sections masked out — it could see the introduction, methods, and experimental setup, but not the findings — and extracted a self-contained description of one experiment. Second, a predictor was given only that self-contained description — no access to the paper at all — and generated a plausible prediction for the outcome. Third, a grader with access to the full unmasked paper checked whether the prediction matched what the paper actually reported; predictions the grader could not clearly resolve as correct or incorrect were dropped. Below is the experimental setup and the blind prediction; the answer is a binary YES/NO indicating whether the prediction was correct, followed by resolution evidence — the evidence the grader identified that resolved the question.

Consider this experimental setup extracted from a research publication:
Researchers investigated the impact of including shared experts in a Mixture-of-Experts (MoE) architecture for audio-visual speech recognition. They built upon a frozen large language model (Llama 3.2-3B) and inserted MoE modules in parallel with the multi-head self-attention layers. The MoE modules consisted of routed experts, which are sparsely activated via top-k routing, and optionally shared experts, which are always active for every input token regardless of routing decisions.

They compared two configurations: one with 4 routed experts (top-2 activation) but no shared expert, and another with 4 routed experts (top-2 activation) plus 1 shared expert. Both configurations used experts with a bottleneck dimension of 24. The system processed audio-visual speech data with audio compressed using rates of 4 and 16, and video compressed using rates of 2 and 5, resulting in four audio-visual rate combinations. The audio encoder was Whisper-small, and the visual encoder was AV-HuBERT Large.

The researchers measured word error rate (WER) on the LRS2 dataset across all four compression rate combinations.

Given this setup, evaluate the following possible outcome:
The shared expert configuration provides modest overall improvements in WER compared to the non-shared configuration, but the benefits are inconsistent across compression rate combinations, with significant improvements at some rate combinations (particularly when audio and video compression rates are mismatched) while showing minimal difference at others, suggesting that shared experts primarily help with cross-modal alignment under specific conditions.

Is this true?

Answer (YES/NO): NO